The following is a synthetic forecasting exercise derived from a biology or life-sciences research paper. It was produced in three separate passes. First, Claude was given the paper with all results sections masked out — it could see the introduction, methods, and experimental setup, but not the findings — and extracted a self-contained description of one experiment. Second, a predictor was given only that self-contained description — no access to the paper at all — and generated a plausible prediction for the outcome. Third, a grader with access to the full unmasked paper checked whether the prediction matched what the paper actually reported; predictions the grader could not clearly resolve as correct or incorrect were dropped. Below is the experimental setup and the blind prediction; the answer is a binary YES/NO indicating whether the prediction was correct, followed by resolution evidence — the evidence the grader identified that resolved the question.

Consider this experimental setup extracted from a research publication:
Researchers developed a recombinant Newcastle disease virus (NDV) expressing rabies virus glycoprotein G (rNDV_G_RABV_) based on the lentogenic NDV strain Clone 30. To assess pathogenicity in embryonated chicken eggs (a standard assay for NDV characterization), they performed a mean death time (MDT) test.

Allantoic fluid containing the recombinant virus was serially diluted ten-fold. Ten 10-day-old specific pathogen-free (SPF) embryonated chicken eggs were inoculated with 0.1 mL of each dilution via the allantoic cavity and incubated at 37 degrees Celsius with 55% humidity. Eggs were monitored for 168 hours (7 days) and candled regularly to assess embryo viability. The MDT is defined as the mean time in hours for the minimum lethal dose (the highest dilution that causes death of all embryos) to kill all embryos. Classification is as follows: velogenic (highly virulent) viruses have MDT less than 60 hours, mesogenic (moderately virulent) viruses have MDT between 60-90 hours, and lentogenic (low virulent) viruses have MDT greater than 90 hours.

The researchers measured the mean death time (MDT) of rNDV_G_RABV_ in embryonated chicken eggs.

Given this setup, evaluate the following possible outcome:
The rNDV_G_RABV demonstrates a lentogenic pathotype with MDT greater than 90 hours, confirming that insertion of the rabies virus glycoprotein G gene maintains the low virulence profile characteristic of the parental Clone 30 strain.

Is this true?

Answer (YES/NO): YES